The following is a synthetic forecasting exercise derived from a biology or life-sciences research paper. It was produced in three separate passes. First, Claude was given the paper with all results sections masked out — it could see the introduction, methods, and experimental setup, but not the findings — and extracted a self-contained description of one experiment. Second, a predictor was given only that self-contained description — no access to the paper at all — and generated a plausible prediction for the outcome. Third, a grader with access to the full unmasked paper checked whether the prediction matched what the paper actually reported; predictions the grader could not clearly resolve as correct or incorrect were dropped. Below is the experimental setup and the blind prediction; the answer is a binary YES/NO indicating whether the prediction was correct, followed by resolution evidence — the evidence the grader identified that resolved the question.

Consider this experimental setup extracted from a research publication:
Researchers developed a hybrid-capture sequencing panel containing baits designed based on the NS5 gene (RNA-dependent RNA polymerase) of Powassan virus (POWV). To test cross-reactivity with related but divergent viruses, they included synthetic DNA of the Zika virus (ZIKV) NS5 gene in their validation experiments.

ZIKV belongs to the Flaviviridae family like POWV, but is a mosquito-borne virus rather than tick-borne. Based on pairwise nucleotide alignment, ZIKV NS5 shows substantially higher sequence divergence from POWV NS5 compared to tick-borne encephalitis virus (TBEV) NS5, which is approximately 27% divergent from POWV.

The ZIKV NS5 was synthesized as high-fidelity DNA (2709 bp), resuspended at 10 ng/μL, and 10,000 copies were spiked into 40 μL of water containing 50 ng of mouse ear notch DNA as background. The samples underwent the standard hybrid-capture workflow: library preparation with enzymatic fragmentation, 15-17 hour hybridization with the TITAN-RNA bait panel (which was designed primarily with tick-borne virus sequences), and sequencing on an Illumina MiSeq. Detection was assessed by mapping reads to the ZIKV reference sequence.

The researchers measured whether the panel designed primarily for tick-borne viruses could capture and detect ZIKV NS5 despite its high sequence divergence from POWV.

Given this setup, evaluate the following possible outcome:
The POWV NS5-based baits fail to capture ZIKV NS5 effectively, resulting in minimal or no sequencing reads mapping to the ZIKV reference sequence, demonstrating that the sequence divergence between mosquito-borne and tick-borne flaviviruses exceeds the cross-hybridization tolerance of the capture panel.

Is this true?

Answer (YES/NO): YES